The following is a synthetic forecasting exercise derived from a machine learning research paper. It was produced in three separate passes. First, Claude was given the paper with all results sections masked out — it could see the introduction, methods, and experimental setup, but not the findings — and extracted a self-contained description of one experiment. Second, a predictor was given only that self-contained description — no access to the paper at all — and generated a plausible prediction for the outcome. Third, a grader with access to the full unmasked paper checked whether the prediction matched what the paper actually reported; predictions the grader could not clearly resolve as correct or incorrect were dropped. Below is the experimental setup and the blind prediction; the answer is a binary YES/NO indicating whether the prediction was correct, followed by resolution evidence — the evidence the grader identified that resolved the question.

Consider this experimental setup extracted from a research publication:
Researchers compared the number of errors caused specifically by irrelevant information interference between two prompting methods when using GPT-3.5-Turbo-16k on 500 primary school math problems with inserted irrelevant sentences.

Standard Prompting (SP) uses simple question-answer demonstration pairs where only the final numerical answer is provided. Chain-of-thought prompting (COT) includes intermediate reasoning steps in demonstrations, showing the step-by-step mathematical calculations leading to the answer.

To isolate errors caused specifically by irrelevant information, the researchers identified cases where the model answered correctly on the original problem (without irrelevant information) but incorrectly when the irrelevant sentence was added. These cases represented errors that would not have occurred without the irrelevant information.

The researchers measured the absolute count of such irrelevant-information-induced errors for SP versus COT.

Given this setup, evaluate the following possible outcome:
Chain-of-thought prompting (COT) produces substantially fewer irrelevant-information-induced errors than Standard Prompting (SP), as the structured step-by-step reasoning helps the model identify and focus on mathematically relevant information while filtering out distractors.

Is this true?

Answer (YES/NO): NO